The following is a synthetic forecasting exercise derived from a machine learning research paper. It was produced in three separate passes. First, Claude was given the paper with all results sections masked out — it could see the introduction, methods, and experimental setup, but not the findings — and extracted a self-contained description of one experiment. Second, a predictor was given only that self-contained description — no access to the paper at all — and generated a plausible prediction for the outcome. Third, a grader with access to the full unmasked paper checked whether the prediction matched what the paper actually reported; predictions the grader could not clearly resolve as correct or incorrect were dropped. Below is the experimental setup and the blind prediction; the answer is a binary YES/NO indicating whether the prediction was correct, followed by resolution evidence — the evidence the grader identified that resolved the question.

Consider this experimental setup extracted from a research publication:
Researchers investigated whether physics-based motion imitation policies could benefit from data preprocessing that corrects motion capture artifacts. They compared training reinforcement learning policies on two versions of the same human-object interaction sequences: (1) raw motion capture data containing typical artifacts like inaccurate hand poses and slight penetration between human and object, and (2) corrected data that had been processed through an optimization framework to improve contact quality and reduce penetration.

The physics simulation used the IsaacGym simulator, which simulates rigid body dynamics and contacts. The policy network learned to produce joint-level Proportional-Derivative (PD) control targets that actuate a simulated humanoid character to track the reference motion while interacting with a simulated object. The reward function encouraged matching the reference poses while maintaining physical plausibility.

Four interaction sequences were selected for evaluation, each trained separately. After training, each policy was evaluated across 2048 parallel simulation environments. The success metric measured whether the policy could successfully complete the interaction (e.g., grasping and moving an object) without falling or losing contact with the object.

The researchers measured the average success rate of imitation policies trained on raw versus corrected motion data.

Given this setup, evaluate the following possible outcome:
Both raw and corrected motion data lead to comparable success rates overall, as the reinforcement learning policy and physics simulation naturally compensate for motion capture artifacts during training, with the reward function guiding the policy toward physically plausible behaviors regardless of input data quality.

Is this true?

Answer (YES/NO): NO